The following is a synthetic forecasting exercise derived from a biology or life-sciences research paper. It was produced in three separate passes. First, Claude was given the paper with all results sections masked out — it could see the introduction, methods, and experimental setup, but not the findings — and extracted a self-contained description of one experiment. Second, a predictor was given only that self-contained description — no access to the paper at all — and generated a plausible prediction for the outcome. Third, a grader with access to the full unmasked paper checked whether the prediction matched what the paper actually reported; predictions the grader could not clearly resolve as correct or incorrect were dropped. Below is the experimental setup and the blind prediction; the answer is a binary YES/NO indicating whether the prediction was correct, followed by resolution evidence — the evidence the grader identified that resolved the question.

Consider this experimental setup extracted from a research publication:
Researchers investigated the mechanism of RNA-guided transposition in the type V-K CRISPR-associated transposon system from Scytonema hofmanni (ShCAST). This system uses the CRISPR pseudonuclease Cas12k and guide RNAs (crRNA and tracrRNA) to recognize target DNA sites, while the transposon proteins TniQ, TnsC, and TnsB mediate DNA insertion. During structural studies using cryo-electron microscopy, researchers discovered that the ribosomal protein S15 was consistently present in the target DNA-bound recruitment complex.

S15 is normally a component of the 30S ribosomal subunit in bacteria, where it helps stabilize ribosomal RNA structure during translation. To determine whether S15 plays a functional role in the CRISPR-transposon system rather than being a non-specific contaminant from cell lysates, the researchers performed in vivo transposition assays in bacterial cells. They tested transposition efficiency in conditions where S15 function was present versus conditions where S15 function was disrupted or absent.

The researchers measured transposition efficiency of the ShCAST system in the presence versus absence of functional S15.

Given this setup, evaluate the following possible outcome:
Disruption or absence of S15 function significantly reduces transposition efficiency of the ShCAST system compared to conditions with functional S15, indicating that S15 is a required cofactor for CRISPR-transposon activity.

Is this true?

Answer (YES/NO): YES